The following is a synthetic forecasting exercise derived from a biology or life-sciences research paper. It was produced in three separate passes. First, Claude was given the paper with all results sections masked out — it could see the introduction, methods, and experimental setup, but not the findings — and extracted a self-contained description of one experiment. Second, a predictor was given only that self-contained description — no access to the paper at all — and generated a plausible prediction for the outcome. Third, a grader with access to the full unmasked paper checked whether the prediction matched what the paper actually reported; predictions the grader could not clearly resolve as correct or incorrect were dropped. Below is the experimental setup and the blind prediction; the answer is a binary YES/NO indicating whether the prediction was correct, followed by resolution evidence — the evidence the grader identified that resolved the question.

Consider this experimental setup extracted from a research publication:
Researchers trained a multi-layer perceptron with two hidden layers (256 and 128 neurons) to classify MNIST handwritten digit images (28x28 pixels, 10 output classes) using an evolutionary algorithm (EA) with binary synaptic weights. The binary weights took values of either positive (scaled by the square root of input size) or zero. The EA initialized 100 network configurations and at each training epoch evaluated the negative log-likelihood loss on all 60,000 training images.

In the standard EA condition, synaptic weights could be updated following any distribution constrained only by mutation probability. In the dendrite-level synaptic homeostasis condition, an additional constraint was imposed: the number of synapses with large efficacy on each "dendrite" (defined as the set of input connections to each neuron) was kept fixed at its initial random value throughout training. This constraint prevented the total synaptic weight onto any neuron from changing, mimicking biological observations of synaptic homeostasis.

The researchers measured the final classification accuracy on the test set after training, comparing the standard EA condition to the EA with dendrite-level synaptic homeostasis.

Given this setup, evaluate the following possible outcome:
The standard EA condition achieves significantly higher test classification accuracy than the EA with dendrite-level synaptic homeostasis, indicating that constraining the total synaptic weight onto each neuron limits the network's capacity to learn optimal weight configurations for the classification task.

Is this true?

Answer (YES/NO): NO